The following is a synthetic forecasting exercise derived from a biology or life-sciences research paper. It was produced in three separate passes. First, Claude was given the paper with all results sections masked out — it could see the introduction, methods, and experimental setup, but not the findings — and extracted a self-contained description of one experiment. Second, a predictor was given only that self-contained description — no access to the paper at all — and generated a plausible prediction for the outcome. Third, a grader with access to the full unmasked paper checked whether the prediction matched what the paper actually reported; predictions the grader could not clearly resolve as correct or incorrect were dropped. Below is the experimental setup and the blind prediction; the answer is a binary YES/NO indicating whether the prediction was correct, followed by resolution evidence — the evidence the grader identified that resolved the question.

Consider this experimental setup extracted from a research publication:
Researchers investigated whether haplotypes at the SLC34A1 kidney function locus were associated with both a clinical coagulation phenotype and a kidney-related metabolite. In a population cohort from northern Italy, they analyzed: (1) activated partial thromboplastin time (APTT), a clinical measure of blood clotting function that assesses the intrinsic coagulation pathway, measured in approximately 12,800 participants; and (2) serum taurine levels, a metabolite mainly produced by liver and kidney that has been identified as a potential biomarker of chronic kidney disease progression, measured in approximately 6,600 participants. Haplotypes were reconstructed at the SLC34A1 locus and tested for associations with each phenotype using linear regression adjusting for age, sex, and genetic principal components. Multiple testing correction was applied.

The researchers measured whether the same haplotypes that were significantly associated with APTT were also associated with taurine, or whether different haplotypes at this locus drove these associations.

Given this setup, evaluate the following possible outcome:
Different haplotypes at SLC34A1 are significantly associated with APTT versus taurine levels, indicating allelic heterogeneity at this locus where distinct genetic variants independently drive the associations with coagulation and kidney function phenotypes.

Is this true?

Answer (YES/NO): NO